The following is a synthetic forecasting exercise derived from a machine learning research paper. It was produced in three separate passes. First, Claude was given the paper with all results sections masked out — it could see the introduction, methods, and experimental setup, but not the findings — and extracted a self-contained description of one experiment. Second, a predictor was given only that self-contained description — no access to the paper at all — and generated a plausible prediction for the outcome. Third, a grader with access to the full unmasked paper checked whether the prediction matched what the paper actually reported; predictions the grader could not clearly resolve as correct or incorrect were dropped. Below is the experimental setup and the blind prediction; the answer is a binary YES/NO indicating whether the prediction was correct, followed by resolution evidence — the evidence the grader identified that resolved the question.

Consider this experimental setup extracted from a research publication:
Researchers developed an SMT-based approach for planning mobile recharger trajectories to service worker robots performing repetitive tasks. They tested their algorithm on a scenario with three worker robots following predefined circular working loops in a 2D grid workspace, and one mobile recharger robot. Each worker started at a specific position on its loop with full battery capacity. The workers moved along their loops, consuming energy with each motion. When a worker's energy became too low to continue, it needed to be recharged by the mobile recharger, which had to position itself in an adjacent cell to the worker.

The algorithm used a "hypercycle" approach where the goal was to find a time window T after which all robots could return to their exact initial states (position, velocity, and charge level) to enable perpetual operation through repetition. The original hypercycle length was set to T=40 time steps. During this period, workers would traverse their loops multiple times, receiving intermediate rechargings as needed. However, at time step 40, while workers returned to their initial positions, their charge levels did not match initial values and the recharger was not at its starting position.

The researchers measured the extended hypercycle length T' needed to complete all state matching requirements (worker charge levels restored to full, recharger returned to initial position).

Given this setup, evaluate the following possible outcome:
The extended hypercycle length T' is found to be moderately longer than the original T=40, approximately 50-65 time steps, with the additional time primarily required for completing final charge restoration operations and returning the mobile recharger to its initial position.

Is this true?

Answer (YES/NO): NO